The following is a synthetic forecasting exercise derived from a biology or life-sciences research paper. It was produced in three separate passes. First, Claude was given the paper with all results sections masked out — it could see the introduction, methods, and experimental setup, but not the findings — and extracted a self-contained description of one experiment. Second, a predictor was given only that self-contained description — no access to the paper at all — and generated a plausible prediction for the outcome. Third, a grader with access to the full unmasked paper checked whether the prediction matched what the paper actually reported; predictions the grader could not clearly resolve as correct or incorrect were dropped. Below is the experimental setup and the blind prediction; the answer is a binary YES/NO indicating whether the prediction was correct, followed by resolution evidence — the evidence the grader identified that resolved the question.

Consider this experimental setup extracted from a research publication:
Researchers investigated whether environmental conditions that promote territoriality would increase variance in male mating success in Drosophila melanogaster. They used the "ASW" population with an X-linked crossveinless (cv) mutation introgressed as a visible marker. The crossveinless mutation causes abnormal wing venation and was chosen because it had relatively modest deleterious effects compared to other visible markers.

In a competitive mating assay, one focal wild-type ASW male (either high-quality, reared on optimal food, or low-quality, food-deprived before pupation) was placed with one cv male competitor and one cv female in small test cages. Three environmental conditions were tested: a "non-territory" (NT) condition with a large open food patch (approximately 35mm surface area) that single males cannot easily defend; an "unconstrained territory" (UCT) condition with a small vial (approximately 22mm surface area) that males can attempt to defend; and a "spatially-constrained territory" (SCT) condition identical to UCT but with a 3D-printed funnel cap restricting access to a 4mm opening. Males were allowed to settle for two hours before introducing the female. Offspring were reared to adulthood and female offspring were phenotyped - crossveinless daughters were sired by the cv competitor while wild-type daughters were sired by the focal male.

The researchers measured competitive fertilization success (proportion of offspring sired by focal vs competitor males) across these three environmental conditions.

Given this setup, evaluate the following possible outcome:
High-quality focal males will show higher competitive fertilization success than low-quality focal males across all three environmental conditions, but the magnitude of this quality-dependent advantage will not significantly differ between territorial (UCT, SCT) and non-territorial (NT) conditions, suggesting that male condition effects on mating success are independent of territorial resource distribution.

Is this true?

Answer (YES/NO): NO